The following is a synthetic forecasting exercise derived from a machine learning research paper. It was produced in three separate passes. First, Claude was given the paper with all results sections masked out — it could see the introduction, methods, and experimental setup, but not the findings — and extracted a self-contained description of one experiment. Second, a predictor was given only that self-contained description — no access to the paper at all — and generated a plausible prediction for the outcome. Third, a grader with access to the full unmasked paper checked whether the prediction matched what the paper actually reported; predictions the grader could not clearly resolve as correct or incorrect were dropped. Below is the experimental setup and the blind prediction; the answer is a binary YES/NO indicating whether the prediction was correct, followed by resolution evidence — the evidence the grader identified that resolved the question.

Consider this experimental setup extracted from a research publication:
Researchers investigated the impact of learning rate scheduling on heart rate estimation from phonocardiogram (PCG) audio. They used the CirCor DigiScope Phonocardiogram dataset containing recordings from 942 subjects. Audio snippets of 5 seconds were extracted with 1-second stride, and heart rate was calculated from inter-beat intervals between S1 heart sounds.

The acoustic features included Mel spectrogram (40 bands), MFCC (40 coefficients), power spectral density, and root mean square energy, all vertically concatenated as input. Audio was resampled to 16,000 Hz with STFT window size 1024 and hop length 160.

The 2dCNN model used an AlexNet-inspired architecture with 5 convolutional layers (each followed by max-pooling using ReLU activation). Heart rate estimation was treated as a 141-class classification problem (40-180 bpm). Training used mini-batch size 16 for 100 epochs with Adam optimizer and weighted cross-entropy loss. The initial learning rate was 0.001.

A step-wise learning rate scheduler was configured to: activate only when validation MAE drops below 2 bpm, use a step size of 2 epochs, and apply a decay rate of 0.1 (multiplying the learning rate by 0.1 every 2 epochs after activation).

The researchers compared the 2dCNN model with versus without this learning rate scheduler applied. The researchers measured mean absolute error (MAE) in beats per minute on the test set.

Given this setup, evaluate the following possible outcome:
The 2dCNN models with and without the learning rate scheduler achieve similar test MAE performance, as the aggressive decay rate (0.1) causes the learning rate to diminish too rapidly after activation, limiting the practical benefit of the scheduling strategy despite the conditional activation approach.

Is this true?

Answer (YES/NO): NO